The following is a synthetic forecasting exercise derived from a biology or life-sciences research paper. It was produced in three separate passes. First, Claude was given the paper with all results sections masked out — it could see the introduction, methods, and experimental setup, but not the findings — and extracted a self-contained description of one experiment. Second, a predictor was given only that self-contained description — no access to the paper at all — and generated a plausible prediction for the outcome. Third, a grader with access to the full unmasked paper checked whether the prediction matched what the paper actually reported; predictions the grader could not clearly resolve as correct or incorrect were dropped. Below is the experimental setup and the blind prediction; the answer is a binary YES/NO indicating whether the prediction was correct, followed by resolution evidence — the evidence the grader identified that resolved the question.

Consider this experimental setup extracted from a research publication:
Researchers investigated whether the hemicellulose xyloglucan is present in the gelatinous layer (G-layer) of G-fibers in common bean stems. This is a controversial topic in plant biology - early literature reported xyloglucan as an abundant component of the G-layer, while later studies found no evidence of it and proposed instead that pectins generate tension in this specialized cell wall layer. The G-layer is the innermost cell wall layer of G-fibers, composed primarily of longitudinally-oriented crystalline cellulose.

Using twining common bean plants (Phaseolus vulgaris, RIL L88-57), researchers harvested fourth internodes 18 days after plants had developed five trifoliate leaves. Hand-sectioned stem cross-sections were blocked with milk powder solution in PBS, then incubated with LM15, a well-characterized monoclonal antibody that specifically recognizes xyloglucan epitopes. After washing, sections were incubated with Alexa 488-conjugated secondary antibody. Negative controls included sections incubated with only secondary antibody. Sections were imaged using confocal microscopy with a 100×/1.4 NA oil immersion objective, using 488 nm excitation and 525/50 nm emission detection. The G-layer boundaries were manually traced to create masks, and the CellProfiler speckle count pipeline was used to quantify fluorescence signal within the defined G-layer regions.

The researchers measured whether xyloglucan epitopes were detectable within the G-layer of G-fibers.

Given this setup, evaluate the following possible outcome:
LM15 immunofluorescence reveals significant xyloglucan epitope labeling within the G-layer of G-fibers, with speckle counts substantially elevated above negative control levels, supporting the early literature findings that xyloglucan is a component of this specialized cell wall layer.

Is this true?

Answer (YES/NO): YES